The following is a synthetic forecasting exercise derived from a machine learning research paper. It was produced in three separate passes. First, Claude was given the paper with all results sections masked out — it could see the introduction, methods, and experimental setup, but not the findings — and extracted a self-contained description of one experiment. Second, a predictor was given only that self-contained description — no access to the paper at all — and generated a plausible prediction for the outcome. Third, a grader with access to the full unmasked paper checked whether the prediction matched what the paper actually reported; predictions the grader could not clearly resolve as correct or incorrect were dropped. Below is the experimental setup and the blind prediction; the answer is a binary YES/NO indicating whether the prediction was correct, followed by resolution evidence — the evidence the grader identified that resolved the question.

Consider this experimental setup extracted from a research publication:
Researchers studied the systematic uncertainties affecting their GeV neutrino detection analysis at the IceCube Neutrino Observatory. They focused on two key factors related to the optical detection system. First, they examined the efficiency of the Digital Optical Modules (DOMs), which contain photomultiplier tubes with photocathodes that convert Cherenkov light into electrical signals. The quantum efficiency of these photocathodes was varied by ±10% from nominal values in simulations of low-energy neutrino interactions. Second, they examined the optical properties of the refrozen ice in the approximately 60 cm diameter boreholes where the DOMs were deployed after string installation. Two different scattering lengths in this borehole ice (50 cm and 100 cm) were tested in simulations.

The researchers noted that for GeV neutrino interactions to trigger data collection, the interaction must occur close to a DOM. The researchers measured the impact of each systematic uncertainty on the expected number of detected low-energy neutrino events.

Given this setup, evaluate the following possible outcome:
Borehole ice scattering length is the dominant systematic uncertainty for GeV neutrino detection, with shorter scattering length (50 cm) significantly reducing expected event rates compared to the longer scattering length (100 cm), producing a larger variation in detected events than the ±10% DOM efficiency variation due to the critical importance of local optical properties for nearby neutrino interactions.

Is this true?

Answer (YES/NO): NO